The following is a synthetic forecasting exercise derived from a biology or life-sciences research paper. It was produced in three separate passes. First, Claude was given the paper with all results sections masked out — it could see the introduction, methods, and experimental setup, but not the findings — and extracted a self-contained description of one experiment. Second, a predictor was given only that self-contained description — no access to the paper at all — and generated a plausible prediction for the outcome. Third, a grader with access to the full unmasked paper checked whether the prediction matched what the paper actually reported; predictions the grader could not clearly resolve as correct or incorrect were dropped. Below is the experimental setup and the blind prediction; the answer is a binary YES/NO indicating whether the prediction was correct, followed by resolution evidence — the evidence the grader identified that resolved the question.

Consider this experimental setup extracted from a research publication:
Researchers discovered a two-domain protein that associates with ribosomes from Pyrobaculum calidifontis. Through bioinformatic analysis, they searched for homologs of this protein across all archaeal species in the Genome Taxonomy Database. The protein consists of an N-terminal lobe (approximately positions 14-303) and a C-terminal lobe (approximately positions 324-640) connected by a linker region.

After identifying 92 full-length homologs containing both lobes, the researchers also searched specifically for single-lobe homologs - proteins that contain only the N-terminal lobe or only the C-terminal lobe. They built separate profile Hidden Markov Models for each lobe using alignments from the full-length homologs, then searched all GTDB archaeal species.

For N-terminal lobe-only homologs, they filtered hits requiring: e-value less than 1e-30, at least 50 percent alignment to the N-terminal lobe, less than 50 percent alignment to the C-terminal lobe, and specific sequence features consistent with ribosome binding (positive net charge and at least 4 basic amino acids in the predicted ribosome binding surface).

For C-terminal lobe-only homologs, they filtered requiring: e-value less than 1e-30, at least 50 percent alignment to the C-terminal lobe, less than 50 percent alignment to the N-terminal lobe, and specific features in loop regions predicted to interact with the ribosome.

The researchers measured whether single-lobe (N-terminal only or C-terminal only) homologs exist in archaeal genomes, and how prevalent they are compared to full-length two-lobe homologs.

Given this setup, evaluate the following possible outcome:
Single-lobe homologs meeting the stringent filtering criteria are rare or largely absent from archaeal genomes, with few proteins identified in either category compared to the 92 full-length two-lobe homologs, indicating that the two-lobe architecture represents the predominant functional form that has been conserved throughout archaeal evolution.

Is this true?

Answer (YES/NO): NO